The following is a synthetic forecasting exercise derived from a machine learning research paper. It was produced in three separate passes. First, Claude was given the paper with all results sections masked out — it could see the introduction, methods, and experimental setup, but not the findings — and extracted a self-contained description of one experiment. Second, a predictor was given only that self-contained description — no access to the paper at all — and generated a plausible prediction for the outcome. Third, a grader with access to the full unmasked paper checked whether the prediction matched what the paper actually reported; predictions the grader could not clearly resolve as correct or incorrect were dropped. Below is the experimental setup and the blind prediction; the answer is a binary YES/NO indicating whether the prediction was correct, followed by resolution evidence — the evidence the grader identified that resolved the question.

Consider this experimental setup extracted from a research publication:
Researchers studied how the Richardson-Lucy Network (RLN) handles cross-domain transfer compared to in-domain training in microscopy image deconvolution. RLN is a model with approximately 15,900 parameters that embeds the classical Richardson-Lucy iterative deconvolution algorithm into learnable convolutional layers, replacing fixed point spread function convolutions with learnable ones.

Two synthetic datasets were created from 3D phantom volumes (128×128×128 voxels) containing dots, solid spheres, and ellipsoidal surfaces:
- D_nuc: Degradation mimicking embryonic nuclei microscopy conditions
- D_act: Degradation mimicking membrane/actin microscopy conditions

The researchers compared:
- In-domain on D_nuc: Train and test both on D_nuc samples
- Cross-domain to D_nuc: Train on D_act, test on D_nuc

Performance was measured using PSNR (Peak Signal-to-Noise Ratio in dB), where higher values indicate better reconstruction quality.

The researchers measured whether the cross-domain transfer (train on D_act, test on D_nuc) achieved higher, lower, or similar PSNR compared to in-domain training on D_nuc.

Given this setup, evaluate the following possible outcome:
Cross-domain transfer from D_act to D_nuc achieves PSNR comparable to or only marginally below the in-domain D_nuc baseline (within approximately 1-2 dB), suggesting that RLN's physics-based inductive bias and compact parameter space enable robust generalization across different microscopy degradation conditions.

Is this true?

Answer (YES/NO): NO